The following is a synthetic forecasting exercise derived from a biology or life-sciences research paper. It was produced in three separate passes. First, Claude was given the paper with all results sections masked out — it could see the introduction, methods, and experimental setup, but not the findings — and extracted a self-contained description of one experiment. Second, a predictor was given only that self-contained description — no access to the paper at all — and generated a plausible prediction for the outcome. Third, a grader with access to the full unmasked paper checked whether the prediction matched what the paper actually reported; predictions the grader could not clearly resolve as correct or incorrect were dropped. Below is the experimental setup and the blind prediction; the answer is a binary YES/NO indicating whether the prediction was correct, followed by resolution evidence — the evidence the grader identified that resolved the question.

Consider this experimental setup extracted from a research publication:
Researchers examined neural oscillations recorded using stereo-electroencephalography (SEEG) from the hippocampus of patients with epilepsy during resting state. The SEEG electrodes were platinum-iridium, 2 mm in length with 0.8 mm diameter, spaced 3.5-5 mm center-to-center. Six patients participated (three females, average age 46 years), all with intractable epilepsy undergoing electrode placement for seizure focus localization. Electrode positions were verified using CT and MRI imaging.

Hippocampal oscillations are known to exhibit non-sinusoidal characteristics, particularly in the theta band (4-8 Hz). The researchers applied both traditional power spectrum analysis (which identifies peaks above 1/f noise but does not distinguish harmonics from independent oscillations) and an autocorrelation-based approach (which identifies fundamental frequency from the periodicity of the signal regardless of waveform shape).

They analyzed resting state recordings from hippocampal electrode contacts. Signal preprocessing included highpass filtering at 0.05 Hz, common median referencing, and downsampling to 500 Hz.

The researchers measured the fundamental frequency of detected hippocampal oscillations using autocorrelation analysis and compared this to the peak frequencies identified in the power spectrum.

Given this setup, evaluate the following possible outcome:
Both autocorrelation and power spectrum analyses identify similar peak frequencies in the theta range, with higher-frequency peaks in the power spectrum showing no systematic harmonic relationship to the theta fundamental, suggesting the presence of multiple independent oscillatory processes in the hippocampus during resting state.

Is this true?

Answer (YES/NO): NO